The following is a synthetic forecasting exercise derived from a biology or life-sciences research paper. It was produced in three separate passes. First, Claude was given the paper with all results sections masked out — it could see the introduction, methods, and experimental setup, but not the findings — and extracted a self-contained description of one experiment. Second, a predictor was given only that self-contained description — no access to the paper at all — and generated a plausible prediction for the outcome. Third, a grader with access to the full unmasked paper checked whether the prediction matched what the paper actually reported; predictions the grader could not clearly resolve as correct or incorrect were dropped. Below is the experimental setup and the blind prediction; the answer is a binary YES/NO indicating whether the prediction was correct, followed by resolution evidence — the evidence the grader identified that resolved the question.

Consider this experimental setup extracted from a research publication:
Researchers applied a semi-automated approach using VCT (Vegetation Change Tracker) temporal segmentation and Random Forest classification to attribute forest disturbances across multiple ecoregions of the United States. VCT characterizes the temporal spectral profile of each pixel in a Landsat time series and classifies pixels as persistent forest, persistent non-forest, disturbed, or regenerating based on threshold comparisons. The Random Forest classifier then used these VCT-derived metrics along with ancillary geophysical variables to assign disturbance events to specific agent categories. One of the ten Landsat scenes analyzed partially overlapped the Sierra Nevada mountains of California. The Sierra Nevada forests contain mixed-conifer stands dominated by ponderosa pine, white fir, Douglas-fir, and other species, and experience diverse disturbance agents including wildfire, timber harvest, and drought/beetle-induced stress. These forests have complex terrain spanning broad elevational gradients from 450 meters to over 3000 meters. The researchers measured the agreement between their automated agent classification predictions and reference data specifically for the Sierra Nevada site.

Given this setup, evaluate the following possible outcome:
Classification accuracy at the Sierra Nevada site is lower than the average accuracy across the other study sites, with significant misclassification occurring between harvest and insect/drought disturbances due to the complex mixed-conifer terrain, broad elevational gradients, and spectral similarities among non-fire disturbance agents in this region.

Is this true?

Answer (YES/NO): NO